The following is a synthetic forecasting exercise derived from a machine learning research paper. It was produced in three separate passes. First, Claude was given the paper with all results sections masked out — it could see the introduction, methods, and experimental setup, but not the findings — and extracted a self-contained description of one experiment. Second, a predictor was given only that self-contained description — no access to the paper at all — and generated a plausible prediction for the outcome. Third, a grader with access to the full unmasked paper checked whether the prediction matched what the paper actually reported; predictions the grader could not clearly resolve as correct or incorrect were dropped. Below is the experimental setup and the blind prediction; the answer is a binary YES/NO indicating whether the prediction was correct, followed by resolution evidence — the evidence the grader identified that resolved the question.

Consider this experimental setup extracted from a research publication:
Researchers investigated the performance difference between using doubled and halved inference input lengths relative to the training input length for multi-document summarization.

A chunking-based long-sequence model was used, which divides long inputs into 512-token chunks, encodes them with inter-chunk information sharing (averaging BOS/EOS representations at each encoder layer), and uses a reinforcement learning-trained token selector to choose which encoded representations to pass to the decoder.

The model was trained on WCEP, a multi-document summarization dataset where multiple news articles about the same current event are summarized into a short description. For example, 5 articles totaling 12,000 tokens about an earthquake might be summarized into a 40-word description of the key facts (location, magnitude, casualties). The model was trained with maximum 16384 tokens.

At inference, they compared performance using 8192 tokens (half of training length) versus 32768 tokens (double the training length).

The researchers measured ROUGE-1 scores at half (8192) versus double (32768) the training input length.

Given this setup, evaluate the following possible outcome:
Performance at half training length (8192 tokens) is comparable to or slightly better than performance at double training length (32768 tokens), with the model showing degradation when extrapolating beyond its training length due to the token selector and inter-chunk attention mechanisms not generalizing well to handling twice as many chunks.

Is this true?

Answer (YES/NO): NO